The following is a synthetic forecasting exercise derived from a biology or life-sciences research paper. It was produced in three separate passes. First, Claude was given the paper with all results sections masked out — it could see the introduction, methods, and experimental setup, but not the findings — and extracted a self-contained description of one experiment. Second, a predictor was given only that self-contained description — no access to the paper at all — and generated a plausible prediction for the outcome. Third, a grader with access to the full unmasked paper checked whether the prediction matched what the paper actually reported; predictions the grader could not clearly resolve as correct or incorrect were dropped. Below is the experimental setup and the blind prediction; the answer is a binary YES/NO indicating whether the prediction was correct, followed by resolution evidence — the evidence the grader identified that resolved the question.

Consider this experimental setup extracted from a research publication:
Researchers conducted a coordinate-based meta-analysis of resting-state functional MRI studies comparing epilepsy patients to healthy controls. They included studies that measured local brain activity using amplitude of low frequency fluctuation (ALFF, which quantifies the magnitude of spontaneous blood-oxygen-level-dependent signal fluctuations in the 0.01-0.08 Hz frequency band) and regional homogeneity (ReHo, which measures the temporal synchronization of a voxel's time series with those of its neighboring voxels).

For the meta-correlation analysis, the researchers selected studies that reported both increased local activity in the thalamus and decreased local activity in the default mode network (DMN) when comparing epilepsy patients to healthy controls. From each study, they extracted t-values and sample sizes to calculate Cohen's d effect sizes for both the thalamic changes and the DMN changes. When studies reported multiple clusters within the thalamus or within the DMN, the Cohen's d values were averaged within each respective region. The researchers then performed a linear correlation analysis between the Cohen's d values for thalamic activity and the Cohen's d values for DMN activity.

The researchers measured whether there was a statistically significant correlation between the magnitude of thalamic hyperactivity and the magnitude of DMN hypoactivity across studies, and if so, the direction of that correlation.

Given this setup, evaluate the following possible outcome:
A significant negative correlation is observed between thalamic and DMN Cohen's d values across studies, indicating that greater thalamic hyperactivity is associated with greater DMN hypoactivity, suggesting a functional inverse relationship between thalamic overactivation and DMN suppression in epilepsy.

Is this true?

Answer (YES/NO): YES